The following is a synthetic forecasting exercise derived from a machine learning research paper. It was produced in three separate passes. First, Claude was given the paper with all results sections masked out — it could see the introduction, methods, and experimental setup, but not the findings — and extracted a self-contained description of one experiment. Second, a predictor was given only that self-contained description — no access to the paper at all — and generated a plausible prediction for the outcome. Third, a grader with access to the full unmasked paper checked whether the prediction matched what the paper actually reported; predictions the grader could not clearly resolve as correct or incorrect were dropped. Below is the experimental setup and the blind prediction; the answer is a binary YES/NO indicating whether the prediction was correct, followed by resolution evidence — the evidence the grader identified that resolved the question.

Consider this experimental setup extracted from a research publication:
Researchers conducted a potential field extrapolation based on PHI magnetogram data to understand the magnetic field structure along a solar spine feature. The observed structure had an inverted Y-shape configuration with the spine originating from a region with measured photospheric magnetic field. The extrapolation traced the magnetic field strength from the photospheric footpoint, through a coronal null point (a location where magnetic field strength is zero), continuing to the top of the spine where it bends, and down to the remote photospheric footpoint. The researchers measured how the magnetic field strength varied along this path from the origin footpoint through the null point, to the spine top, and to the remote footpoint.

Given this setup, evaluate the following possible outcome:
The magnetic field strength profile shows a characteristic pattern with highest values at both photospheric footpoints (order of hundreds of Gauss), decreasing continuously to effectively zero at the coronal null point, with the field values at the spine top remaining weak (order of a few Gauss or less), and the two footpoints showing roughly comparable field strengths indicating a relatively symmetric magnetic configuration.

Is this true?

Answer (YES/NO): NO